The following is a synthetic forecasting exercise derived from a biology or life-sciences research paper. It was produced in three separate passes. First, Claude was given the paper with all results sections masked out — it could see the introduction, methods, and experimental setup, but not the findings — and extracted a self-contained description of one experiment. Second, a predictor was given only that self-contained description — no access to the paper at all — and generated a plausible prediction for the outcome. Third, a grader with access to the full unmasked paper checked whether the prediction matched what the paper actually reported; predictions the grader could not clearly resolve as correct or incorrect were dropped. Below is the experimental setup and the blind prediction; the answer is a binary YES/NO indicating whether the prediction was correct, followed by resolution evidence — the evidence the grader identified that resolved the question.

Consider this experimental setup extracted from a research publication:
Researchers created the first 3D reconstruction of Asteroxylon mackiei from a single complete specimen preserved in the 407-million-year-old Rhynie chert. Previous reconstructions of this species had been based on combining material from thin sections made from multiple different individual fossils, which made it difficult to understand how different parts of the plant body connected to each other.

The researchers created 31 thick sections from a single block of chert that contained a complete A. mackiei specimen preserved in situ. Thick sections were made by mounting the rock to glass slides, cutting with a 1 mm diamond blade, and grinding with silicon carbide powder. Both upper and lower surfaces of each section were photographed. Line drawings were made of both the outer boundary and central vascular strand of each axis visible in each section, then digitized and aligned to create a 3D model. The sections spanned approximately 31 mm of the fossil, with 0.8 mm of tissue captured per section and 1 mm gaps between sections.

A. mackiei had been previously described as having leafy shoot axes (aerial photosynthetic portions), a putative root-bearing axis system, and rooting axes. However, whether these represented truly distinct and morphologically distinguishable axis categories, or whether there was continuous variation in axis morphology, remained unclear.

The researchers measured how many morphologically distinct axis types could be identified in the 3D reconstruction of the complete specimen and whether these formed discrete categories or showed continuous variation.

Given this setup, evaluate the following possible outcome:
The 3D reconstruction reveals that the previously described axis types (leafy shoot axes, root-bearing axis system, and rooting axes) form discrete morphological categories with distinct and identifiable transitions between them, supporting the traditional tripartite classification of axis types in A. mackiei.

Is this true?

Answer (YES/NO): YES